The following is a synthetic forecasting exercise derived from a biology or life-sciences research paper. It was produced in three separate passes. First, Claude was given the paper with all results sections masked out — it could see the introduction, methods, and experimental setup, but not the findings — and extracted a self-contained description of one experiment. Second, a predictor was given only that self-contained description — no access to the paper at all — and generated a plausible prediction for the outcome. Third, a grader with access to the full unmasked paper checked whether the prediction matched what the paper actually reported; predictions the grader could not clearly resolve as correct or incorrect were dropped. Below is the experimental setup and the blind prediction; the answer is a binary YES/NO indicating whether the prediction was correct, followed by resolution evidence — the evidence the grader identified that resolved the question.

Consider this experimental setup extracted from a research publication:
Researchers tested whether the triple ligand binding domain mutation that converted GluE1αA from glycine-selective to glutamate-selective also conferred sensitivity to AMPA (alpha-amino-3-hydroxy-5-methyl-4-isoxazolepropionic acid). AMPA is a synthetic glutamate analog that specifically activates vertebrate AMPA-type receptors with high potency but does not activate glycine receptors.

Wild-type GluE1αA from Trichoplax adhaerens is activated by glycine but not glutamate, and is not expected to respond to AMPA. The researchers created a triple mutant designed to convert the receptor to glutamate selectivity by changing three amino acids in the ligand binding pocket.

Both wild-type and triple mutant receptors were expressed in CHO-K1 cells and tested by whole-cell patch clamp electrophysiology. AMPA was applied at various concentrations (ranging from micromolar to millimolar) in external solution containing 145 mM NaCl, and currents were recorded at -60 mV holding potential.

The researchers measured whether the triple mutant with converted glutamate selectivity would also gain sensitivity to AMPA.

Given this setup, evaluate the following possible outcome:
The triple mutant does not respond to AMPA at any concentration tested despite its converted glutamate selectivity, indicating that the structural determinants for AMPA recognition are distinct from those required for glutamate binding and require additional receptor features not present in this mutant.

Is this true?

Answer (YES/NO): NO